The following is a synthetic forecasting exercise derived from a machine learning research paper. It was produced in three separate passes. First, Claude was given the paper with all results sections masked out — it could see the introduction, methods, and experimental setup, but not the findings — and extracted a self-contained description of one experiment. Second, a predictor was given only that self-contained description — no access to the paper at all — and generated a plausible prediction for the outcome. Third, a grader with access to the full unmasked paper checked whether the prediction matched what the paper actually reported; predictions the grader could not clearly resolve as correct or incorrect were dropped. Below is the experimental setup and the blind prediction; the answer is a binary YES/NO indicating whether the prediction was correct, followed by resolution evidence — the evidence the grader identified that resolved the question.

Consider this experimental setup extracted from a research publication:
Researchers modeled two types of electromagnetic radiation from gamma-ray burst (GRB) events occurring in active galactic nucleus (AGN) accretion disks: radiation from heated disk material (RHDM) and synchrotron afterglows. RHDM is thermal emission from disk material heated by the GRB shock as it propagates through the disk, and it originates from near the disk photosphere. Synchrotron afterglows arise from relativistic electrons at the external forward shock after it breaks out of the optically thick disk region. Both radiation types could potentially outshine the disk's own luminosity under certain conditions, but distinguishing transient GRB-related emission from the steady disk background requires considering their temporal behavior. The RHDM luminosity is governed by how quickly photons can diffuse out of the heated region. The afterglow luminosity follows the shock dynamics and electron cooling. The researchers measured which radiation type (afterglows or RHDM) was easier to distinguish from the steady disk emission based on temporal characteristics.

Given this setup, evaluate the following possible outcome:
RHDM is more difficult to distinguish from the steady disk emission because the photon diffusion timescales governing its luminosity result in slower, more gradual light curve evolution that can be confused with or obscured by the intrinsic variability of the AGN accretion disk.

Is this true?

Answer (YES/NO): YES